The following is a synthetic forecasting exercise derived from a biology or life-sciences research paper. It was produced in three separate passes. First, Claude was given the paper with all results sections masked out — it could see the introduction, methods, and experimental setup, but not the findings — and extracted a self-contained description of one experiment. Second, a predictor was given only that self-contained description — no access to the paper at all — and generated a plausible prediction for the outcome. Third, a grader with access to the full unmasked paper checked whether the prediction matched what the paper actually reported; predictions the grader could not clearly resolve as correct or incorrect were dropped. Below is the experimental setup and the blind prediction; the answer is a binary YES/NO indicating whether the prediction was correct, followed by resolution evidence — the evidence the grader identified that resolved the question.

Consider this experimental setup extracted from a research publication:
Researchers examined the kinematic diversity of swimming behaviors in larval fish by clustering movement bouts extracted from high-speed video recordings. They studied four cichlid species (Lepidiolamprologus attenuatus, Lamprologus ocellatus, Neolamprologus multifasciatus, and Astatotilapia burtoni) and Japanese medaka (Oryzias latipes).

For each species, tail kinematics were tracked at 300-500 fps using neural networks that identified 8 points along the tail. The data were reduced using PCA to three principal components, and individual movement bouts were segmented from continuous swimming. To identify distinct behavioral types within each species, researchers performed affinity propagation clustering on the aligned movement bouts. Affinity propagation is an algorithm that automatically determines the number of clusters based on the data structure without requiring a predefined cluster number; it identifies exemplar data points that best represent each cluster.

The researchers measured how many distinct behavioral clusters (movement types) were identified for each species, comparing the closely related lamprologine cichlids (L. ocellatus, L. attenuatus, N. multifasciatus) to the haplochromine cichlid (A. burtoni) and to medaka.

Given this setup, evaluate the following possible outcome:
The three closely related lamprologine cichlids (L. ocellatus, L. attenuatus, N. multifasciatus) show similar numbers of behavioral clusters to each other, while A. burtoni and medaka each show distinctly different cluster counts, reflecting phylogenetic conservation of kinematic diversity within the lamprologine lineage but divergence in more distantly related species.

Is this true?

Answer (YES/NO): NO